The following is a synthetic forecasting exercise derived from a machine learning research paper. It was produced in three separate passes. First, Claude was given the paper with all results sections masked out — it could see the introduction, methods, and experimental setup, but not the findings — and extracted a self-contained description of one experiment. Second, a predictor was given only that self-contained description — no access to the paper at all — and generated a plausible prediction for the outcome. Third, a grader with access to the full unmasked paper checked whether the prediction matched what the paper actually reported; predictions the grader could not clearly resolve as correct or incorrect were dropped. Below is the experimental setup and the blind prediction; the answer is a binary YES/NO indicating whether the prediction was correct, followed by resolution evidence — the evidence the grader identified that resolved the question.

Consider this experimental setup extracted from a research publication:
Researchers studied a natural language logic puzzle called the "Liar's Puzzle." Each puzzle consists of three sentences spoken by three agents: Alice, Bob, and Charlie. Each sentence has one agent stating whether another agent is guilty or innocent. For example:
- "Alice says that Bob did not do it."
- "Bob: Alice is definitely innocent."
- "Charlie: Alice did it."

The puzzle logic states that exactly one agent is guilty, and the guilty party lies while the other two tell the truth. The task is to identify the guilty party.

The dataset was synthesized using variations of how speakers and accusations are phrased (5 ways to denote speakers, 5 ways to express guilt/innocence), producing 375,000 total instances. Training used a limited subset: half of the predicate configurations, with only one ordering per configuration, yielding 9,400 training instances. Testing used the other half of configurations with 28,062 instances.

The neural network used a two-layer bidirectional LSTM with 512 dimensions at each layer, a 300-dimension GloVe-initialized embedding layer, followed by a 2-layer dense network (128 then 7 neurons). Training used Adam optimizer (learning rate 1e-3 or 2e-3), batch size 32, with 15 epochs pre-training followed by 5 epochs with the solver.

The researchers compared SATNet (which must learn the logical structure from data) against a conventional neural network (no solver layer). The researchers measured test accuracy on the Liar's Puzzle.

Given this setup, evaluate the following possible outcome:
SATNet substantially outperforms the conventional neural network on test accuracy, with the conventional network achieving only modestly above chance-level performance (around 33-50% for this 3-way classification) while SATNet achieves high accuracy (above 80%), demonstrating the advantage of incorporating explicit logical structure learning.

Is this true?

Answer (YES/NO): NO